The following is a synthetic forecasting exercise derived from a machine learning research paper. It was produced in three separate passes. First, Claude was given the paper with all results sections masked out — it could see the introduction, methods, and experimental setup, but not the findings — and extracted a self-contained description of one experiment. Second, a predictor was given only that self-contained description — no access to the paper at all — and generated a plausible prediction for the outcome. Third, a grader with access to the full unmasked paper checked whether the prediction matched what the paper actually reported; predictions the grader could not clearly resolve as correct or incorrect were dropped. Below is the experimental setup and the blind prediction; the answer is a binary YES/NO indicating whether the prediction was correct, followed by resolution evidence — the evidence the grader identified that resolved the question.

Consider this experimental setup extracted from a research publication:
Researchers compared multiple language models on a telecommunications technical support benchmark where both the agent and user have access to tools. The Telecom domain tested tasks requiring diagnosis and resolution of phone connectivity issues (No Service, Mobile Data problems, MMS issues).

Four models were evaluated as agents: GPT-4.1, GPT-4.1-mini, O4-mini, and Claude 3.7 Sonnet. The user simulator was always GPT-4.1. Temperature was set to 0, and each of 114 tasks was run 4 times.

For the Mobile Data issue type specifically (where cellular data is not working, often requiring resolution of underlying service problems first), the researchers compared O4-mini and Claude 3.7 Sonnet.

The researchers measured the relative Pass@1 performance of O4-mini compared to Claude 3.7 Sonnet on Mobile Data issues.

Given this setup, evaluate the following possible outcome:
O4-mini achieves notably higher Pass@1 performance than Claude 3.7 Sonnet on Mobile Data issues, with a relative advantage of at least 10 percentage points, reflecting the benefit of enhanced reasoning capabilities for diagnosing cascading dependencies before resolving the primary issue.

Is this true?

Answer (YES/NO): NO